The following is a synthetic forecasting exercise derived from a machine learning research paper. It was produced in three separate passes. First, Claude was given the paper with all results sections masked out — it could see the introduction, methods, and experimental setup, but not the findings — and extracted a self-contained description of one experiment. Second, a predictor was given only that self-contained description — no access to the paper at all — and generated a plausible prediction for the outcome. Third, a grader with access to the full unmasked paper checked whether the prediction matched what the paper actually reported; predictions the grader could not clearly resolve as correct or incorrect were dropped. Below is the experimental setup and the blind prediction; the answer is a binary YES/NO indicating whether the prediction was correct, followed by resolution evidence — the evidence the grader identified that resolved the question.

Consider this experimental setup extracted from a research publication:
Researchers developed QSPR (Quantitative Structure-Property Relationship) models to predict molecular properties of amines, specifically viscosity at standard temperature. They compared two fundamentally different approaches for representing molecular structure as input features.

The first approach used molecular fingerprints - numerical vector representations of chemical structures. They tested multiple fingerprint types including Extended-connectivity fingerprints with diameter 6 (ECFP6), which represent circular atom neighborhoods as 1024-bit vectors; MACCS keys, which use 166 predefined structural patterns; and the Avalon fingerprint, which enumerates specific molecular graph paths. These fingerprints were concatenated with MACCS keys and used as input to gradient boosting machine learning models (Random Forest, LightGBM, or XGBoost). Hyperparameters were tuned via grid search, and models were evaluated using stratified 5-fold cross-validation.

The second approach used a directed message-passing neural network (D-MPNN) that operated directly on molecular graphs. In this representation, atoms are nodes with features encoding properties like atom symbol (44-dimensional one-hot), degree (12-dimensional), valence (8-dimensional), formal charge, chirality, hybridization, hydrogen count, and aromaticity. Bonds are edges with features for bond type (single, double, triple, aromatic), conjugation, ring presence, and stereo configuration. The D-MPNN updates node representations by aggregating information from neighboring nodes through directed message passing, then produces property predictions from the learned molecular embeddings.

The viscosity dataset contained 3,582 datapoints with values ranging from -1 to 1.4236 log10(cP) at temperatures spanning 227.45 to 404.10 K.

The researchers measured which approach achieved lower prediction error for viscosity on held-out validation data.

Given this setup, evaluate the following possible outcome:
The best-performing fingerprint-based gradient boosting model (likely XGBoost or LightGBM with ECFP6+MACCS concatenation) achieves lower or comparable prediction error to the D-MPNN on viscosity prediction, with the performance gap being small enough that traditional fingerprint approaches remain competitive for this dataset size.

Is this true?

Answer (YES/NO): NO